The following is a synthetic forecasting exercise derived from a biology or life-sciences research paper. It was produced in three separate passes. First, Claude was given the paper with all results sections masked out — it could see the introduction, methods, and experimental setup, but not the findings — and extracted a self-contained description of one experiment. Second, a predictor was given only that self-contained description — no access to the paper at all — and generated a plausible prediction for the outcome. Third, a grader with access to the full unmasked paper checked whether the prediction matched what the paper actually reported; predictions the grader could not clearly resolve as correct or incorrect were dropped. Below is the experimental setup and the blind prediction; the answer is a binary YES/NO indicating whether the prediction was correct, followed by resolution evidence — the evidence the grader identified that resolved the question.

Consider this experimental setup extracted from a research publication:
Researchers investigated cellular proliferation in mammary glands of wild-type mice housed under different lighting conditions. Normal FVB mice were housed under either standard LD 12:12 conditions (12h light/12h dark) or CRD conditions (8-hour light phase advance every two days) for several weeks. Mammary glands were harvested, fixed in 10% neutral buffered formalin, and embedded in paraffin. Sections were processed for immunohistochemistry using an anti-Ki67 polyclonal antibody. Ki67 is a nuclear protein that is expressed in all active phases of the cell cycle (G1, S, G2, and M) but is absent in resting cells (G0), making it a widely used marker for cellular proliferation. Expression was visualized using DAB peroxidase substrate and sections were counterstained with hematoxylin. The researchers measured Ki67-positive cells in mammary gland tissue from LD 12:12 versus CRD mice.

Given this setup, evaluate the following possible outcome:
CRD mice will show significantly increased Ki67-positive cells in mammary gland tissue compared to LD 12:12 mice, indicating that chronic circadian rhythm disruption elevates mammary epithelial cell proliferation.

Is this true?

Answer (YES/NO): YES